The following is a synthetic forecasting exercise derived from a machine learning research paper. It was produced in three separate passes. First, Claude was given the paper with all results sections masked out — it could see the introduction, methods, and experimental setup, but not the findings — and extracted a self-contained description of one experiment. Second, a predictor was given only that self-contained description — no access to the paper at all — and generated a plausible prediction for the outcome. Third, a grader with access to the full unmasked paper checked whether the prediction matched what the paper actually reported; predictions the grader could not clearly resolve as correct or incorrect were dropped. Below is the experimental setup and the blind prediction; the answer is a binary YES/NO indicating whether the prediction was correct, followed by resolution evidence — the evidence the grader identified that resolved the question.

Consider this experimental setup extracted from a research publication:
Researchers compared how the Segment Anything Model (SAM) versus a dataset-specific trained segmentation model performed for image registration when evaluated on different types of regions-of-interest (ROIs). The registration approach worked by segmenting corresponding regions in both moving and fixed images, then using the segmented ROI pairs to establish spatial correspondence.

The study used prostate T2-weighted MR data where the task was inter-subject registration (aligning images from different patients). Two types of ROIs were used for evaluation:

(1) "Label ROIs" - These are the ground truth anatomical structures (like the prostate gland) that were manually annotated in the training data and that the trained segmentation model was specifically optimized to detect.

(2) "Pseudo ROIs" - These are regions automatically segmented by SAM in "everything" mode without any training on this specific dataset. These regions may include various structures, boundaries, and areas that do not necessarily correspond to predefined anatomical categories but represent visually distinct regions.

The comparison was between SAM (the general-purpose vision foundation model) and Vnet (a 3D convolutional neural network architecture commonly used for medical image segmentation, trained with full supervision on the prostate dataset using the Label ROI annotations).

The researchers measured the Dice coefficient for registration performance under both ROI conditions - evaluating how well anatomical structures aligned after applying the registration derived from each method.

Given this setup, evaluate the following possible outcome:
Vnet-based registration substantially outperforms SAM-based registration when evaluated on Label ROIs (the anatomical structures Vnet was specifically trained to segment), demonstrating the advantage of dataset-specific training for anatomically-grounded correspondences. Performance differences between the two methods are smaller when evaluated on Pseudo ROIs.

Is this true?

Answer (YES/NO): NO